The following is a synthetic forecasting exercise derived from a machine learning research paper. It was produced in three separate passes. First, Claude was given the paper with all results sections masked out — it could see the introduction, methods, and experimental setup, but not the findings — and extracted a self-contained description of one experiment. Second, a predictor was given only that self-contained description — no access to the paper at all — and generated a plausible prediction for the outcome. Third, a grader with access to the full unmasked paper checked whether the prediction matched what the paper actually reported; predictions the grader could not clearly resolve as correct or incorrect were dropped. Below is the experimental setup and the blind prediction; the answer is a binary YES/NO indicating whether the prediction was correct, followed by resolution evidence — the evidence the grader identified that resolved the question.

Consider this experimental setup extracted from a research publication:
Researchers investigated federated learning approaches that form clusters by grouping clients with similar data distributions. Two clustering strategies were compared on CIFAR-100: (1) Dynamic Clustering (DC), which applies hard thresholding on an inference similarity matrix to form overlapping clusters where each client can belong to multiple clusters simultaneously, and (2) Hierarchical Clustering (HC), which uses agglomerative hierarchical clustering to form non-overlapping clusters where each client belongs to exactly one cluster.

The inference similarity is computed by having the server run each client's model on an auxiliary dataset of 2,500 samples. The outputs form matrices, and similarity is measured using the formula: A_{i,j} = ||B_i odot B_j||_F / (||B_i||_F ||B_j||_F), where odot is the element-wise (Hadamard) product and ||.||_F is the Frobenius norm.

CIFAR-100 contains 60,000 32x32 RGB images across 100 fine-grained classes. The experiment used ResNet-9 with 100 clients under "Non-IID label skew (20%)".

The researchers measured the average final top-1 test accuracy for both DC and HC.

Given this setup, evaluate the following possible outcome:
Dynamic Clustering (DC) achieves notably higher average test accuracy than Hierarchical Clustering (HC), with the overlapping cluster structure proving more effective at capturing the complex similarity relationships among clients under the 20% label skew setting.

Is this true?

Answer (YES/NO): NO